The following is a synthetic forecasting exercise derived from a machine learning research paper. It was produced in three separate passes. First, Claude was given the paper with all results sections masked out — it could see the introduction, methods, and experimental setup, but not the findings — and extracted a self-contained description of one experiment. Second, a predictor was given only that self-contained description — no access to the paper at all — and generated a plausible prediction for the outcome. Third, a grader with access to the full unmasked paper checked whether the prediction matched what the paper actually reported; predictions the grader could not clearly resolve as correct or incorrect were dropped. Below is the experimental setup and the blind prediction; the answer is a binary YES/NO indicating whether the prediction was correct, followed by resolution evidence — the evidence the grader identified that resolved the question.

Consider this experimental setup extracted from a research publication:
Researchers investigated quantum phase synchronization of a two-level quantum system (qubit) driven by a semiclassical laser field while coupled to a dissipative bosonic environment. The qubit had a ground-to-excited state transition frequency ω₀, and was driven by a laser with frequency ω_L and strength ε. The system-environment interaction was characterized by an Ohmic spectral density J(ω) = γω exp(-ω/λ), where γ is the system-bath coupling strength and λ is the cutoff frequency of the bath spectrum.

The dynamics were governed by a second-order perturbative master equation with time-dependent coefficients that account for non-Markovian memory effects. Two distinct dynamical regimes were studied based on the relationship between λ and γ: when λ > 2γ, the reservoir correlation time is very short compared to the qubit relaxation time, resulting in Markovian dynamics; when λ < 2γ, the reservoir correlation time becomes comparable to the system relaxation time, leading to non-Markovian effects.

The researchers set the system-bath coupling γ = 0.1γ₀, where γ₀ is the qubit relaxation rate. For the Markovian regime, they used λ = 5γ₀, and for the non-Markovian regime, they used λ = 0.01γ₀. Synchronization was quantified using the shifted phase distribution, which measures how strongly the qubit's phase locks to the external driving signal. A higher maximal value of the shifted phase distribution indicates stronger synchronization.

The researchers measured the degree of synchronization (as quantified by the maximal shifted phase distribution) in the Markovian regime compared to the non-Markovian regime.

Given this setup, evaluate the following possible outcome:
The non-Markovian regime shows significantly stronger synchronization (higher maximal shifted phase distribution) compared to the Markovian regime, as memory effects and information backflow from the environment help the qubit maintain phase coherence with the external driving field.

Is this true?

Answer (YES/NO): YES